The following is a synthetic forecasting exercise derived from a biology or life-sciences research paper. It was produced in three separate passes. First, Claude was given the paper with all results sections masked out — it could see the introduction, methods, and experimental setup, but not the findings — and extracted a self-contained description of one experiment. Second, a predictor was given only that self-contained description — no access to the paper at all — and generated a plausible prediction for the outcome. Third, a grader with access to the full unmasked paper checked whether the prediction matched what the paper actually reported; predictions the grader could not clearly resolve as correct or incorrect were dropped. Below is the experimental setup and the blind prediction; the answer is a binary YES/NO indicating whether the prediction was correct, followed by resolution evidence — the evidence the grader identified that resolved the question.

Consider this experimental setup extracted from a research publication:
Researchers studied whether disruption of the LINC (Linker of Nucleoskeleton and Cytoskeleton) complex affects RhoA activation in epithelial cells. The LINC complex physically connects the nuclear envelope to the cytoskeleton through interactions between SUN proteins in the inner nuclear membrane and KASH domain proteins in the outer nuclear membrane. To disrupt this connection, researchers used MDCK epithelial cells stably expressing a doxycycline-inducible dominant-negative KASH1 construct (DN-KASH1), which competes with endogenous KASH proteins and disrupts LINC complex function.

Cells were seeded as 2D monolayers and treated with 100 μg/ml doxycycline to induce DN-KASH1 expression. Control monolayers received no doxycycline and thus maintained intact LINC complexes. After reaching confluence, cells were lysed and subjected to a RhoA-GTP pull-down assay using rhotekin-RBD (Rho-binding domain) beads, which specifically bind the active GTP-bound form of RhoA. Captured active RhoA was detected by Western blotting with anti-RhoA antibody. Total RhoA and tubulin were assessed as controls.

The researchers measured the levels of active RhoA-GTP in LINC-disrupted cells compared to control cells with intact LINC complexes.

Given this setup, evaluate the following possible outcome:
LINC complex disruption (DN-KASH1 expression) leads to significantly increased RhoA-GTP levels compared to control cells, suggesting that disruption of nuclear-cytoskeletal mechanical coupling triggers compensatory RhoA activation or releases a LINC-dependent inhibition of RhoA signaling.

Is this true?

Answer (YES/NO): YES